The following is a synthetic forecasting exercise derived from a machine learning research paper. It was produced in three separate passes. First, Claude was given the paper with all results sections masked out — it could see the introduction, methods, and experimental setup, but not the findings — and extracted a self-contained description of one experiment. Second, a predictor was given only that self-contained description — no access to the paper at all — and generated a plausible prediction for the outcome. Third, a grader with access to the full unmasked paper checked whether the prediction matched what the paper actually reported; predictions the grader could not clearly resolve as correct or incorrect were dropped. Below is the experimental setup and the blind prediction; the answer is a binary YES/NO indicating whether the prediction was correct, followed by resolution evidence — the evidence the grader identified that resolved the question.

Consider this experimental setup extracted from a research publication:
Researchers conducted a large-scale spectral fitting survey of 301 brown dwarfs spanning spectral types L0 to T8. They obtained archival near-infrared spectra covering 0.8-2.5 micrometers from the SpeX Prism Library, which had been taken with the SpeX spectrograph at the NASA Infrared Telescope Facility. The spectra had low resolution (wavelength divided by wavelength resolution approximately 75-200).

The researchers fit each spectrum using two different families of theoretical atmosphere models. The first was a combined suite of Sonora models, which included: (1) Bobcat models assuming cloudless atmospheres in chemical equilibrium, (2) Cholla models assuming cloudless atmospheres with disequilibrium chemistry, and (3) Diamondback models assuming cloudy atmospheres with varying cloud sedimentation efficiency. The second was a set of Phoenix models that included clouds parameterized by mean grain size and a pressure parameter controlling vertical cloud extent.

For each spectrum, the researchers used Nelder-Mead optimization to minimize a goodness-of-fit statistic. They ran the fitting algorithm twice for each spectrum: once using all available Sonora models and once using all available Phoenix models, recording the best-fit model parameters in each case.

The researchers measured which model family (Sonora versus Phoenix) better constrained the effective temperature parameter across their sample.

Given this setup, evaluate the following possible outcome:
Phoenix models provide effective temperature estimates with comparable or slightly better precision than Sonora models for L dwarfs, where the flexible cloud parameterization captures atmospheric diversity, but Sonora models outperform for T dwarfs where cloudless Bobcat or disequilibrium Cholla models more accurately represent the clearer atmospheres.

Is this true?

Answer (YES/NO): NO